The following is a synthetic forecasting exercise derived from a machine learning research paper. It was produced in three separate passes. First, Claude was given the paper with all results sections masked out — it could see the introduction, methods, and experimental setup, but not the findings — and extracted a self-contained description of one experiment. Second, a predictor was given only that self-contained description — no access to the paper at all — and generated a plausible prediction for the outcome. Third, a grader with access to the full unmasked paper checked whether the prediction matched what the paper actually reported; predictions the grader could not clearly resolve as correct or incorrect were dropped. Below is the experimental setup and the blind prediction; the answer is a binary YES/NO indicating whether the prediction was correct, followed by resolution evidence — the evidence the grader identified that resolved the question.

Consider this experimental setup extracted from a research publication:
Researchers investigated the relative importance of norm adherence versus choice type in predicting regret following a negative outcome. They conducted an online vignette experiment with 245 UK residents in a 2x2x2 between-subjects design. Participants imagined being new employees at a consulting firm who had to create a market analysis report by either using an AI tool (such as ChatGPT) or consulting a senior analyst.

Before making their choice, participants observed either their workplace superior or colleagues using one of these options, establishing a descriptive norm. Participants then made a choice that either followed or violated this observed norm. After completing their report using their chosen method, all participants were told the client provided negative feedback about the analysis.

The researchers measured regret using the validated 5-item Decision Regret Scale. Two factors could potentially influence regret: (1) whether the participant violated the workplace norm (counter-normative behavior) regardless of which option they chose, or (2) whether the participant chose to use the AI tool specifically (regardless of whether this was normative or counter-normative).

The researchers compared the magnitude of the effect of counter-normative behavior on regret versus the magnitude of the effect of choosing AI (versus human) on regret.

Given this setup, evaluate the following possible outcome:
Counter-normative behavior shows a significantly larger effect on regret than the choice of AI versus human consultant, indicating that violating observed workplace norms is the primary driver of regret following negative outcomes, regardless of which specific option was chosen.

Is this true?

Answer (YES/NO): NO